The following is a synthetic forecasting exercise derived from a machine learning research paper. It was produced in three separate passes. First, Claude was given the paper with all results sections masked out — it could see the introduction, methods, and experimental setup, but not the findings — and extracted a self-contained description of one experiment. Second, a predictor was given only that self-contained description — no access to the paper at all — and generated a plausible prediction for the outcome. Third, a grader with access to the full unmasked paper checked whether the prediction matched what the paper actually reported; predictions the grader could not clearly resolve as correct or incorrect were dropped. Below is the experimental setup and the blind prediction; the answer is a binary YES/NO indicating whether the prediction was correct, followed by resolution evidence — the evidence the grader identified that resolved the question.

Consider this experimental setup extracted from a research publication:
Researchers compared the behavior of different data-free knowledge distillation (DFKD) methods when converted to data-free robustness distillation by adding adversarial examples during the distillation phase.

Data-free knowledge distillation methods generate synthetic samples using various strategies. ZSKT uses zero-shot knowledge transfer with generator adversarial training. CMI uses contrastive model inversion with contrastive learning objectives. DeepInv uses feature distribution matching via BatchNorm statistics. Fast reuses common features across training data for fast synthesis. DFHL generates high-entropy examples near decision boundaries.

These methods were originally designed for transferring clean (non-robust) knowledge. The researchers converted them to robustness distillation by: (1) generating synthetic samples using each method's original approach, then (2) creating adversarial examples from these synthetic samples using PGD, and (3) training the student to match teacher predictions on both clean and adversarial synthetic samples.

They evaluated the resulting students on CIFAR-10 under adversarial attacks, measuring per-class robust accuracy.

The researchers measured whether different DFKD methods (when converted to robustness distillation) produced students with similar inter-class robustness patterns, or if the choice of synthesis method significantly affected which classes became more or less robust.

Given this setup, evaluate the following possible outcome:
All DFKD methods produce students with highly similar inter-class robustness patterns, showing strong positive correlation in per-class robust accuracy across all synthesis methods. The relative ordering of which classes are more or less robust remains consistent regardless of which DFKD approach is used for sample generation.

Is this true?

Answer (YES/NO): YES